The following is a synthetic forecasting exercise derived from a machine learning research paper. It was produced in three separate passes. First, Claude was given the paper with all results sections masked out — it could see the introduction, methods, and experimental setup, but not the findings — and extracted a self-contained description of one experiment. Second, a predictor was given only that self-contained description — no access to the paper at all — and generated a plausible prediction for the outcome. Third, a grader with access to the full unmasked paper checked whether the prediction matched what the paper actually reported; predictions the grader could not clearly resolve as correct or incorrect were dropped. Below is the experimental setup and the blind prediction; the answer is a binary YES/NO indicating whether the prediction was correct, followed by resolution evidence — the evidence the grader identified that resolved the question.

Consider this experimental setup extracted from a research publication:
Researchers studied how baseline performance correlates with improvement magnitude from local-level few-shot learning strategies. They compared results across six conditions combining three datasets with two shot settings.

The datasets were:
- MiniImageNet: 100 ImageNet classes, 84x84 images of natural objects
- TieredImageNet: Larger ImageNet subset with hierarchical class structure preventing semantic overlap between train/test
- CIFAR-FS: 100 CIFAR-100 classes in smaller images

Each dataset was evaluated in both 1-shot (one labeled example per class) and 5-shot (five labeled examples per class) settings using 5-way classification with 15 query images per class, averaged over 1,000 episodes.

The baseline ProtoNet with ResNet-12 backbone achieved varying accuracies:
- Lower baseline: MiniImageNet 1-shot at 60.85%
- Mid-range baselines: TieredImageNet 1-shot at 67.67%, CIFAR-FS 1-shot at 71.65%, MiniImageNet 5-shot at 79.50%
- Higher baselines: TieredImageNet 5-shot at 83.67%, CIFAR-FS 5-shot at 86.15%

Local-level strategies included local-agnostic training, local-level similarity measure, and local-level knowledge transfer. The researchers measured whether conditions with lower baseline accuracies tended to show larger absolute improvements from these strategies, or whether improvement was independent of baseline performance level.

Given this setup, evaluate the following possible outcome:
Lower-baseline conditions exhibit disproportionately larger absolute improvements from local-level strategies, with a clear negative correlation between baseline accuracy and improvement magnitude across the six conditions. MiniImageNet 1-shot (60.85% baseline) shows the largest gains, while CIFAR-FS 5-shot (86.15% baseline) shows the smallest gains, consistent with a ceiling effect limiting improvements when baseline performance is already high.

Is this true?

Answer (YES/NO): NO